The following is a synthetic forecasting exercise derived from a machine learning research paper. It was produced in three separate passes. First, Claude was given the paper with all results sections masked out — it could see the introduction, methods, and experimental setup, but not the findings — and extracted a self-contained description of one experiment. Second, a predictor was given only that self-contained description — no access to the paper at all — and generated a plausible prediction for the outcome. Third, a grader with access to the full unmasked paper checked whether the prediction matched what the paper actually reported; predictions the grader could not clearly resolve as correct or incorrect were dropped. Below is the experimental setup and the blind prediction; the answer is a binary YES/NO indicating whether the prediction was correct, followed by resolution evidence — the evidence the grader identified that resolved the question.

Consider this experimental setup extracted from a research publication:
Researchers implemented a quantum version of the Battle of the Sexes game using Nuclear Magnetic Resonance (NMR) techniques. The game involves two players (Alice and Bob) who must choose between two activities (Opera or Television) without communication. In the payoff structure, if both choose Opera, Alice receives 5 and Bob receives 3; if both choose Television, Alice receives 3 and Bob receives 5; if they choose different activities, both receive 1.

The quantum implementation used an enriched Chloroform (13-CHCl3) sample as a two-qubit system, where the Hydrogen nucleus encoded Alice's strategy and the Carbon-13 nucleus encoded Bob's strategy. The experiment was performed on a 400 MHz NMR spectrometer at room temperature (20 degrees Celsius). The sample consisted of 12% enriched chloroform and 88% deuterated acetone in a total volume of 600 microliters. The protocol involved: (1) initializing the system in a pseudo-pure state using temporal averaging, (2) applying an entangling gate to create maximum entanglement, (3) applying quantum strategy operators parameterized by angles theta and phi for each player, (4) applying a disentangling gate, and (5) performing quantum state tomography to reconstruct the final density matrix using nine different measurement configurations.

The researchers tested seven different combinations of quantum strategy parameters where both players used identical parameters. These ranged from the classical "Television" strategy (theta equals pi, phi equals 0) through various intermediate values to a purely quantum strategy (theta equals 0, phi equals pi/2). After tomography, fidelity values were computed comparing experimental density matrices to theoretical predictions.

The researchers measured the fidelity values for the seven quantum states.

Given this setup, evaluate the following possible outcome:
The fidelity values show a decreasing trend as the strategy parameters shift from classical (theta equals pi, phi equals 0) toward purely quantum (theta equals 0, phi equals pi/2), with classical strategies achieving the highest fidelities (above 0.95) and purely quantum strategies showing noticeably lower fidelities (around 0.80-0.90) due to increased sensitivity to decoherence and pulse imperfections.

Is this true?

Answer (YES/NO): NO